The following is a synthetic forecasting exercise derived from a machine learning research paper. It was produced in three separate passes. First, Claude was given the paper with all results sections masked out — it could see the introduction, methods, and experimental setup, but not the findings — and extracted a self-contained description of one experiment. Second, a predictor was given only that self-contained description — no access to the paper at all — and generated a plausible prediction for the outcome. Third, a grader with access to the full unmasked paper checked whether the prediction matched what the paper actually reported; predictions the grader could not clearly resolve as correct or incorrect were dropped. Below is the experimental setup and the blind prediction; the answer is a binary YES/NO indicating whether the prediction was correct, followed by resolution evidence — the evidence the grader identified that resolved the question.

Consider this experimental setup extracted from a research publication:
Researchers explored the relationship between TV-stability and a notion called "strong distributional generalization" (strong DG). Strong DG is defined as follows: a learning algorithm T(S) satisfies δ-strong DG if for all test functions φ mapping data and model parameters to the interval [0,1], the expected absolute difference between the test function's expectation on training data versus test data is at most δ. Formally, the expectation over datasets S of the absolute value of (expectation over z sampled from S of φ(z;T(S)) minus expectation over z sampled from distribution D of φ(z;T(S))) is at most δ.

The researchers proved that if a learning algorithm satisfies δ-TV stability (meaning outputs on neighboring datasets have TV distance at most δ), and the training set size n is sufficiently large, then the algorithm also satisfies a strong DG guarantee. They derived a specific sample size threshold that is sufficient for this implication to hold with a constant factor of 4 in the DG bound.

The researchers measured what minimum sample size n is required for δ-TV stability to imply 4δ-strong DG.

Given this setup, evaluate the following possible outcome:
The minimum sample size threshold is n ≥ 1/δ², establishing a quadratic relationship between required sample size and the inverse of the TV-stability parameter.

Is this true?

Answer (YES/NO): NO